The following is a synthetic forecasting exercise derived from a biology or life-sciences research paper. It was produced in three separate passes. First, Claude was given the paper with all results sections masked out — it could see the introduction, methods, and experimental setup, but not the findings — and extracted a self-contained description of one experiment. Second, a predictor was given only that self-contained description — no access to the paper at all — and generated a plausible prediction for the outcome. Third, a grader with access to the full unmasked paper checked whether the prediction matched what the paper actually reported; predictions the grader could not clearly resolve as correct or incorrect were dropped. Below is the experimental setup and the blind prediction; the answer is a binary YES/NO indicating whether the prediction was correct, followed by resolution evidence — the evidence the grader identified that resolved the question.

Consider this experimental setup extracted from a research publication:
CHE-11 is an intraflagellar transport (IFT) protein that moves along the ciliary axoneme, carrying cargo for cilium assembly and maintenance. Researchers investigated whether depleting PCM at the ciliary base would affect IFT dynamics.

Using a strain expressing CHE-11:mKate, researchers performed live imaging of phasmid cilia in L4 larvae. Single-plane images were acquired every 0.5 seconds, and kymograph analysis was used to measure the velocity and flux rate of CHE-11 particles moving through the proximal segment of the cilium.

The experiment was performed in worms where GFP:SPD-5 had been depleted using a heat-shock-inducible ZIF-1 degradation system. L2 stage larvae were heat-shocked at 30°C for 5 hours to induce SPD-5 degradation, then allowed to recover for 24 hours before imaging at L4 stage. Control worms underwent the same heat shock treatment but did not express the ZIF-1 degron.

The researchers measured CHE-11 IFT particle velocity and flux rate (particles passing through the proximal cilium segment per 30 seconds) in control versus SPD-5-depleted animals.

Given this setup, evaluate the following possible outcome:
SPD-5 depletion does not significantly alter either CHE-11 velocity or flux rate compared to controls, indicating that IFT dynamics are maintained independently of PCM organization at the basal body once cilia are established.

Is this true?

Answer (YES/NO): YES